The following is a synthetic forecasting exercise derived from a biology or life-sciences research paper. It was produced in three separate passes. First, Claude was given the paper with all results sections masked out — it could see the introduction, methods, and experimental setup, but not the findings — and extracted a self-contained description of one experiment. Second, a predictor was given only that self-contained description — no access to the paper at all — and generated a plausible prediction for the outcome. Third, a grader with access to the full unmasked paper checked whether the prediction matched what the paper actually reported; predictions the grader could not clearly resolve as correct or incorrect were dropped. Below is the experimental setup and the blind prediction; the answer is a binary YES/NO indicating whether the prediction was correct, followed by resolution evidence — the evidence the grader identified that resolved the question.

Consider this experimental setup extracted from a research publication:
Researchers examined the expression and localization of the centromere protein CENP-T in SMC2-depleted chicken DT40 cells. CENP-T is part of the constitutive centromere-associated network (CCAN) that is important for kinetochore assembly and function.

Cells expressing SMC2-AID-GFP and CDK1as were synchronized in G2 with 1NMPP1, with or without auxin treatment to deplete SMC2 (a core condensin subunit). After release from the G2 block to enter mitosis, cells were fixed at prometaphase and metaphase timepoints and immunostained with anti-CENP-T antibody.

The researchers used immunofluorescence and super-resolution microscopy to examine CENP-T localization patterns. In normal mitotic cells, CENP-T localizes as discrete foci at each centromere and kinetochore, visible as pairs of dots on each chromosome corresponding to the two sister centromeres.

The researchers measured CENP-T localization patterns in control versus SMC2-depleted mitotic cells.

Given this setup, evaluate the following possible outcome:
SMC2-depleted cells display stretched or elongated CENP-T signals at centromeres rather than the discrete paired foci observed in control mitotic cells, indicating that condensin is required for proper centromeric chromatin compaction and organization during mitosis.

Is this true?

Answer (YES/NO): NO